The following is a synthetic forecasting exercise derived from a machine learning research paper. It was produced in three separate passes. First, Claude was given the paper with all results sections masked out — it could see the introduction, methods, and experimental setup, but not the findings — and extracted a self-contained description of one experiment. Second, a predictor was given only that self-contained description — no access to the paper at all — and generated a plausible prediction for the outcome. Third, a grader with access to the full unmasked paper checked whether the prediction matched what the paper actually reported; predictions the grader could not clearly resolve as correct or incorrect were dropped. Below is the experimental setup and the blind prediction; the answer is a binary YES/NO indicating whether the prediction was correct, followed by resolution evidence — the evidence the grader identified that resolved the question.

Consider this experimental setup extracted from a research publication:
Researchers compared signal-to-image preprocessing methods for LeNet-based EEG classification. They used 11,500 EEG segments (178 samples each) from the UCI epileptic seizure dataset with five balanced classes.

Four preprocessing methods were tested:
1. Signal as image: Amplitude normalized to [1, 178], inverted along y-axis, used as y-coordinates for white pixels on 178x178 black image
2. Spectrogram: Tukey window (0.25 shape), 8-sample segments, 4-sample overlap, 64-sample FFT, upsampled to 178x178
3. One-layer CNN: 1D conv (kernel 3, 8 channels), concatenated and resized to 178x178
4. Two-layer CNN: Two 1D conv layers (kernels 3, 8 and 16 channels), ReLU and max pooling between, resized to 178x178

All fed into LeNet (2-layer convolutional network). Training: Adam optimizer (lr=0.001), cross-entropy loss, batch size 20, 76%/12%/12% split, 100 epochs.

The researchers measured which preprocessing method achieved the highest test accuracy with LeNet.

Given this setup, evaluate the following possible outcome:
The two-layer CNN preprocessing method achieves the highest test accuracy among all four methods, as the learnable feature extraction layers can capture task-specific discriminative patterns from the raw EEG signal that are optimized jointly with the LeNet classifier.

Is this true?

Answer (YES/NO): NO